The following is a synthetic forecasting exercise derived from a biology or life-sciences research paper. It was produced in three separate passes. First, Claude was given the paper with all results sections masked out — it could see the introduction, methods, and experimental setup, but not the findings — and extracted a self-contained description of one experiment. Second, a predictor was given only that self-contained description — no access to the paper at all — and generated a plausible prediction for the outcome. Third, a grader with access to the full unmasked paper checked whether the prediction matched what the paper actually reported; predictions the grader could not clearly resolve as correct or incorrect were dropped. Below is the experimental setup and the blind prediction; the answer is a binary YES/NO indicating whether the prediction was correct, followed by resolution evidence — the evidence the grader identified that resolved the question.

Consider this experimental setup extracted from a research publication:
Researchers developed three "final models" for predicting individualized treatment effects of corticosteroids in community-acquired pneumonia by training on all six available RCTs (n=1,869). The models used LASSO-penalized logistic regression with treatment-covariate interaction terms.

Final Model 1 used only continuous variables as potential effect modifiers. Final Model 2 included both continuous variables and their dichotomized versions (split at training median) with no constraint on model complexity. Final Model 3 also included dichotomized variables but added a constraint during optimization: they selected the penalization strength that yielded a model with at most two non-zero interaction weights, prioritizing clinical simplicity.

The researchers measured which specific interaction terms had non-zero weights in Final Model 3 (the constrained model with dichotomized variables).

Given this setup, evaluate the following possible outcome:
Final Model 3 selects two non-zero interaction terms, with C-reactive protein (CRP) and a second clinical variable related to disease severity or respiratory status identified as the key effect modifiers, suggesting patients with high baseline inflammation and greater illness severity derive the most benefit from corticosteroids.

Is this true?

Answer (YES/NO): NO